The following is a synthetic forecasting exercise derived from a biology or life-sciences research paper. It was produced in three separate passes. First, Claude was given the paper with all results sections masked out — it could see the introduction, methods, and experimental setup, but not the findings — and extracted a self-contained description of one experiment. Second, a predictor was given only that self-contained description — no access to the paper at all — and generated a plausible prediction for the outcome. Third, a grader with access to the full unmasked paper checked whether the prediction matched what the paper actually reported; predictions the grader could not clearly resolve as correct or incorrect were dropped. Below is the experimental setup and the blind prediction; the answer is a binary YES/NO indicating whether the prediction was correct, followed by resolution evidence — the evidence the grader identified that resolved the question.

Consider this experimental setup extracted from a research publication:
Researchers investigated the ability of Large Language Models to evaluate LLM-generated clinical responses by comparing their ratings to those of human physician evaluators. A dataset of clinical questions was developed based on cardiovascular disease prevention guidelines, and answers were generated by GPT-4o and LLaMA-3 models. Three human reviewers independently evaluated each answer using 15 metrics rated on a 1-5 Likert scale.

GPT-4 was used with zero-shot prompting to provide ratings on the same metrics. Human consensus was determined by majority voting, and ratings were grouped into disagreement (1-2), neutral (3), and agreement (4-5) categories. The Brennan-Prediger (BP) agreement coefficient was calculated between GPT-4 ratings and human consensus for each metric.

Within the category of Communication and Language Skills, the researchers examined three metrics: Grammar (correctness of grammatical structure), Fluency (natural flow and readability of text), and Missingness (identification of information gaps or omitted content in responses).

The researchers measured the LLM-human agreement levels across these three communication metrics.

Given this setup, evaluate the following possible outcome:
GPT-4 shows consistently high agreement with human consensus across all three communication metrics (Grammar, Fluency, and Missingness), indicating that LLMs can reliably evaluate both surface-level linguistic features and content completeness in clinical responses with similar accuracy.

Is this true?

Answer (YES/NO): NO